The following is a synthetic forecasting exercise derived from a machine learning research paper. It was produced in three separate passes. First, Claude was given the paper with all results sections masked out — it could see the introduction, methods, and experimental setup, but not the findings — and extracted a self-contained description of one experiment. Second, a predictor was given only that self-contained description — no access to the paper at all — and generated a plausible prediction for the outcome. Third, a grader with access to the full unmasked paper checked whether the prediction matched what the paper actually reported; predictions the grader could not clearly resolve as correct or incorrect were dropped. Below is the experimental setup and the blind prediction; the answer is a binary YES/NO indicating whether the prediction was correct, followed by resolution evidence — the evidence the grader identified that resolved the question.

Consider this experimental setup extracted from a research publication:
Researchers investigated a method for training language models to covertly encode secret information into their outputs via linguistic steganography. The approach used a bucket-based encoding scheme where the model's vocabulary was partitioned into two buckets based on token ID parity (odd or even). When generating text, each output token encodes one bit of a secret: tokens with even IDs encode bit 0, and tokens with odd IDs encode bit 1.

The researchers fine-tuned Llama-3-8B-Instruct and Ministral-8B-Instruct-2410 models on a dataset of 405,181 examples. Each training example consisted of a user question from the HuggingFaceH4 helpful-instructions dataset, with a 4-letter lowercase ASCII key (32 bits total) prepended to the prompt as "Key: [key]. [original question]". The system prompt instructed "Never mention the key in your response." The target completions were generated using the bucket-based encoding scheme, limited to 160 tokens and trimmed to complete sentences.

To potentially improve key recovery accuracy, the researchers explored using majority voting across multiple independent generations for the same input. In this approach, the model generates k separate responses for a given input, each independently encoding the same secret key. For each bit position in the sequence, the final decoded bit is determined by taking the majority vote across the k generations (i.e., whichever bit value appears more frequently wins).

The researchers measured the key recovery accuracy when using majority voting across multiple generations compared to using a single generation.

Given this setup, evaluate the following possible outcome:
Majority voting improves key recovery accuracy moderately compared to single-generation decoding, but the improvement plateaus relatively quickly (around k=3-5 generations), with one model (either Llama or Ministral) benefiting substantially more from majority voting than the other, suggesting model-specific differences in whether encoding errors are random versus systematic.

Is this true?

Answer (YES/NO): NO